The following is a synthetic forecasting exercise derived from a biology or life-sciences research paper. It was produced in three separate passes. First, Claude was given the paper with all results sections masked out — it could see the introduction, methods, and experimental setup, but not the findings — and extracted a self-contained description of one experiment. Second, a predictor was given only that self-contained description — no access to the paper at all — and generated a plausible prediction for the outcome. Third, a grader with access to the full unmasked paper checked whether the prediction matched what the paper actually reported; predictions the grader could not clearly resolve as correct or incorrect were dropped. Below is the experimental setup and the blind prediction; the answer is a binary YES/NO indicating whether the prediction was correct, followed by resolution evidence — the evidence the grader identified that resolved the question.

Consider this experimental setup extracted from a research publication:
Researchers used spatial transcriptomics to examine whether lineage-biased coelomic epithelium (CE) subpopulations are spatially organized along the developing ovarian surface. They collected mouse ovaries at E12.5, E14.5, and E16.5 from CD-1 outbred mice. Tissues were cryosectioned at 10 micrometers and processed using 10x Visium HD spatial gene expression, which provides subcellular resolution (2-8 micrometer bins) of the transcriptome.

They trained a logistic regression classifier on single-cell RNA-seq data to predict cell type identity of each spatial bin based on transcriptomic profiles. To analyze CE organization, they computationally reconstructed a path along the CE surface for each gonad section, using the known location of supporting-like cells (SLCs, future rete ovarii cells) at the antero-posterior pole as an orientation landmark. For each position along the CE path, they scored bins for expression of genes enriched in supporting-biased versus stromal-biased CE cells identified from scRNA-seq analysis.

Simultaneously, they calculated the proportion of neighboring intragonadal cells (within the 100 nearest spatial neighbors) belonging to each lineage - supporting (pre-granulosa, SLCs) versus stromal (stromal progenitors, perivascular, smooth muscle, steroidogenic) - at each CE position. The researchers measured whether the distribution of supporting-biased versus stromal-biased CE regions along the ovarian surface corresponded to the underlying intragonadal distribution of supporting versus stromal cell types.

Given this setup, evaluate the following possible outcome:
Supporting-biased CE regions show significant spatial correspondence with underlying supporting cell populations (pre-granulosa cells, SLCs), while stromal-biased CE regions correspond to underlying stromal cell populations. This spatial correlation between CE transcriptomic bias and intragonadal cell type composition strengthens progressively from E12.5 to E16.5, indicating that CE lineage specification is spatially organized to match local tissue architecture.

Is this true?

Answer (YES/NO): NO